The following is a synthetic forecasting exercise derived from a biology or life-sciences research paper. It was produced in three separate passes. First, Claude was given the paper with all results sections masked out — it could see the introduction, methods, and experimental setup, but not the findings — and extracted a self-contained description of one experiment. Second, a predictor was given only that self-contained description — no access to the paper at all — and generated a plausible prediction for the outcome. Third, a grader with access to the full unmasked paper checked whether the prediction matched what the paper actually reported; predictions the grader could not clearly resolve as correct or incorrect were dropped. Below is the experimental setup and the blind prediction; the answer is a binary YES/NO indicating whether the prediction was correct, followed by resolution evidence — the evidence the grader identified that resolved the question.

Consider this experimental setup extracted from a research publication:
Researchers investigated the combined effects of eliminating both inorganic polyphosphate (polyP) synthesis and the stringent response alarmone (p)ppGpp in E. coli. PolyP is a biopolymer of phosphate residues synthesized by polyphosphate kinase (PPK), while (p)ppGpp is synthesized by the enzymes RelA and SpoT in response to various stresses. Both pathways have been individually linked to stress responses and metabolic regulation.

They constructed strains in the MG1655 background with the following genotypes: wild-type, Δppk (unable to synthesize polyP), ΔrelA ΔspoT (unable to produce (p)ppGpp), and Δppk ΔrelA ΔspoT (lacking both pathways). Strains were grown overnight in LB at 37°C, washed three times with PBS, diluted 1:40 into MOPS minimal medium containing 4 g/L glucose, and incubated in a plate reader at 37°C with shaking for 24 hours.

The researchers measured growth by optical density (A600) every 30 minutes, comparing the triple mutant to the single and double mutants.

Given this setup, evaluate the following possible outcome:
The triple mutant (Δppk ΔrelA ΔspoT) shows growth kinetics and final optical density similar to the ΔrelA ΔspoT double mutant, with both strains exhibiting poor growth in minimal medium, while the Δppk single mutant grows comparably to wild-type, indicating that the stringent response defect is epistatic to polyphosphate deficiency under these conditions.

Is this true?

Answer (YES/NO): NO